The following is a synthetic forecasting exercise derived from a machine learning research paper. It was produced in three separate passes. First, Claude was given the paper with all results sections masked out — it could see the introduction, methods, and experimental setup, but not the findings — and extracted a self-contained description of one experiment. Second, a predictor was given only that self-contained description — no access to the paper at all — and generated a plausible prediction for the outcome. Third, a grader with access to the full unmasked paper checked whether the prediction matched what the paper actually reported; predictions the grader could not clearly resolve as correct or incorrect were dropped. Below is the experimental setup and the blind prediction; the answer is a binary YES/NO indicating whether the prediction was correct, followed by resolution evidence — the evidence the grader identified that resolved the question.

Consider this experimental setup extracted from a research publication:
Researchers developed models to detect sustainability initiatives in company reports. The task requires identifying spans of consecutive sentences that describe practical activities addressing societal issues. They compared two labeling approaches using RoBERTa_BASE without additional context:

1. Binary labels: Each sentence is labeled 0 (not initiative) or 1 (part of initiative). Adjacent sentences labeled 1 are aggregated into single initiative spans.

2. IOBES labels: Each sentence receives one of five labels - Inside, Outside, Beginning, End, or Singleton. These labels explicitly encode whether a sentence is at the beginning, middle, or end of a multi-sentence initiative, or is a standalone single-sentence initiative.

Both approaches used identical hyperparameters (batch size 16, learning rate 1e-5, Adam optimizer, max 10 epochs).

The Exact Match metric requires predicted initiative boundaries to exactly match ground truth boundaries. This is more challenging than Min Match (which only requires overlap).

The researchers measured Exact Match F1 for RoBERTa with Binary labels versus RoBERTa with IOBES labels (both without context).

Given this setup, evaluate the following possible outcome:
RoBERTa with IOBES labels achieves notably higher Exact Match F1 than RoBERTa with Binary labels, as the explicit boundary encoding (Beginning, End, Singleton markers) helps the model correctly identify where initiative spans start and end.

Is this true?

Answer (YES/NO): YES